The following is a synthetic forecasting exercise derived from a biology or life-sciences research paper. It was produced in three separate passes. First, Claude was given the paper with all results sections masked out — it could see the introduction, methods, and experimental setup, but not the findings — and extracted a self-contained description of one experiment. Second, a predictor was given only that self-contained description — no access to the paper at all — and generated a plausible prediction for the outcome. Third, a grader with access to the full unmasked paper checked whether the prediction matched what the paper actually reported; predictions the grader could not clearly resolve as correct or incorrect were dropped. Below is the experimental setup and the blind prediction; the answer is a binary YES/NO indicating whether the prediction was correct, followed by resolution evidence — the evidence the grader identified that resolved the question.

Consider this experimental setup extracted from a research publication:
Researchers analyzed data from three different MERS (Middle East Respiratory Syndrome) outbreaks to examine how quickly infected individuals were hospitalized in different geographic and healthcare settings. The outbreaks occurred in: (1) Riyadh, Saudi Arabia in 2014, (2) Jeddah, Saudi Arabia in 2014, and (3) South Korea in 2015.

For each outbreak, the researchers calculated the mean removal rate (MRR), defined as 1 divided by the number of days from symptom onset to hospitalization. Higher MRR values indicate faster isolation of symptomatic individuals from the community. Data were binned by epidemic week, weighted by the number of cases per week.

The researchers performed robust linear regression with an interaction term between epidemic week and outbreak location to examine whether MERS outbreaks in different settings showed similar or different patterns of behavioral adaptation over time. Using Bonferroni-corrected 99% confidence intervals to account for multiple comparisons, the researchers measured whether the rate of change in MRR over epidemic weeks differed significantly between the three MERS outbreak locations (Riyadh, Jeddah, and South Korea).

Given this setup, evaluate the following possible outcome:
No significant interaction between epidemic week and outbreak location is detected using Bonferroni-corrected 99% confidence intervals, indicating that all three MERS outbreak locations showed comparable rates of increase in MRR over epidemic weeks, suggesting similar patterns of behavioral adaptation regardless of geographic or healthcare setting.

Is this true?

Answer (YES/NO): YES